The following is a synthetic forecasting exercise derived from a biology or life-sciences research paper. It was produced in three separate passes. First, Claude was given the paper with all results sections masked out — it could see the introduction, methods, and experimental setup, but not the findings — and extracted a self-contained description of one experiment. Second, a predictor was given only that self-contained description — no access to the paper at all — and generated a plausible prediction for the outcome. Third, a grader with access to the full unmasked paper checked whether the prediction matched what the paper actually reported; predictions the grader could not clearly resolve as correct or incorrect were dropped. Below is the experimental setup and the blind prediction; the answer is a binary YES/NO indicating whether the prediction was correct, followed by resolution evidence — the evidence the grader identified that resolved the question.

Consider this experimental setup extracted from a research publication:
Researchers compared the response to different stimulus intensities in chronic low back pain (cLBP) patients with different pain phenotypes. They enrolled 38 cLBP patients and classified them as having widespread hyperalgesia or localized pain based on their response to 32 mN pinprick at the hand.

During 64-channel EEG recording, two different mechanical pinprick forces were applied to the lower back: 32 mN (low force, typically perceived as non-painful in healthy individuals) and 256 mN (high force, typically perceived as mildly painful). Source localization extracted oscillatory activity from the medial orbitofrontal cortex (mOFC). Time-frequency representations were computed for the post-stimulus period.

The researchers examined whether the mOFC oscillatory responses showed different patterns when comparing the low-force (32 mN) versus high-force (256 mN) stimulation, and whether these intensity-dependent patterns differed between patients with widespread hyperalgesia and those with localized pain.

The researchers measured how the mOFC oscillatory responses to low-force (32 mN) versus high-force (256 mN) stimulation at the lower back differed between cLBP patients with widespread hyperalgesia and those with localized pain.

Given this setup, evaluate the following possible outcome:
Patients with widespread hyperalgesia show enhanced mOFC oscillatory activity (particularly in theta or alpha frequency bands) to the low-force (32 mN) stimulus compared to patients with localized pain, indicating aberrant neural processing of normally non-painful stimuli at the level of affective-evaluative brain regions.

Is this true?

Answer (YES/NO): NO